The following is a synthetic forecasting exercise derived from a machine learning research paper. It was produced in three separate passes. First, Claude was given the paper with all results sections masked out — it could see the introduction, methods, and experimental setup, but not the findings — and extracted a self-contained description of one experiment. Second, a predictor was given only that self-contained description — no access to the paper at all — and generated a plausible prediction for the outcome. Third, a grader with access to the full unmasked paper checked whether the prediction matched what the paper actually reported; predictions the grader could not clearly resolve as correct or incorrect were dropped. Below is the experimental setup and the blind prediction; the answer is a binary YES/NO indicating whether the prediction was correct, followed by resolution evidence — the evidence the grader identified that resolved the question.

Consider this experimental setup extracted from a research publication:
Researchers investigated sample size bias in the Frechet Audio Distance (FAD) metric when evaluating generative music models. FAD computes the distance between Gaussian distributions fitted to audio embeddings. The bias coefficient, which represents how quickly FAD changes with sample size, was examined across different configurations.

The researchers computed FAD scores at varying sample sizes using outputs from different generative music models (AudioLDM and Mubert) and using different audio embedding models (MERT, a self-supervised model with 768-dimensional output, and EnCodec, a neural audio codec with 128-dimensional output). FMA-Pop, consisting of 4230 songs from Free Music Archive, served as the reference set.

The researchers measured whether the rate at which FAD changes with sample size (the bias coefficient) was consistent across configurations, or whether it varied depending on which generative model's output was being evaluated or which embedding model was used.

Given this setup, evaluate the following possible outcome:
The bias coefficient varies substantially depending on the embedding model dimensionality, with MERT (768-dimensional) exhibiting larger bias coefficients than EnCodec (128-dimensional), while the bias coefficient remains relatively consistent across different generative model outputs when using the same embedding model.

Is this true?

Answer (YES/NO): NO